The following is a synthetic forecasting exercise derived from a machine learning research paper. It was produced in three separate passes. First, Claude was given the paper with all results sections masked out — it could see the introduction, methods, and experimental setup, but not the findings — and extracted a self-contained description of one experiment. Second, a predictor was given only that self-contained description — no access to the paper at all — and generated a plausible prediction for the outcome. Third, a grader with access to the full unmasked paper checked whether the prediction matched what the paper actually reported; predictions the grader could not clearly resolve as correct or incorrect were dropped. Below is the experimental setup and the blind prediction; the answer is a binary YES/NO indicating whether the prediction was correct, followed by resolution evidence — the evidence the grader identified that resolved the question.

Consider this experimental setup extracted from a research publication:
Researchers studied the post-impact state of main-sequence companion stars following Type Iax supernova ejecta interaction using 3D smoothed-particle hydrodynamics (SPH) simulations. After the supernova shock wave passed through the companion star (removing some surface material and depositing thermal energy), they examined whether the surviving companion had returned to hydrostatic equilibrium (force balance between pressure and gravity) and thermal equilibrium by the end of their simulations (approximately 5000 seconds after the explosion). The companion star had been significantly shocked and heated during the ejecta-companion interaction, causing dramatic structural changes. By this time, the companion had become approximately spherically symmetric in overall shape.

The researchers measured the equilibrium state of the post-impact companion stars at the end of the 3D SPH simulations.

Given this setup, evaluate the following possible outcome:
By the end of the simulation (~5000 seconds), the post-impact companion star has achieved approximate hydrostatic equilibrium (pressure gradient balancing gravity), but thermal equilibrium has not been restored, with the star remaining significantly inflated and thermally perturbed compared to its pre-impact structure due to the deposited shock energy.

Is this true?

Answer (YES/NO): NO